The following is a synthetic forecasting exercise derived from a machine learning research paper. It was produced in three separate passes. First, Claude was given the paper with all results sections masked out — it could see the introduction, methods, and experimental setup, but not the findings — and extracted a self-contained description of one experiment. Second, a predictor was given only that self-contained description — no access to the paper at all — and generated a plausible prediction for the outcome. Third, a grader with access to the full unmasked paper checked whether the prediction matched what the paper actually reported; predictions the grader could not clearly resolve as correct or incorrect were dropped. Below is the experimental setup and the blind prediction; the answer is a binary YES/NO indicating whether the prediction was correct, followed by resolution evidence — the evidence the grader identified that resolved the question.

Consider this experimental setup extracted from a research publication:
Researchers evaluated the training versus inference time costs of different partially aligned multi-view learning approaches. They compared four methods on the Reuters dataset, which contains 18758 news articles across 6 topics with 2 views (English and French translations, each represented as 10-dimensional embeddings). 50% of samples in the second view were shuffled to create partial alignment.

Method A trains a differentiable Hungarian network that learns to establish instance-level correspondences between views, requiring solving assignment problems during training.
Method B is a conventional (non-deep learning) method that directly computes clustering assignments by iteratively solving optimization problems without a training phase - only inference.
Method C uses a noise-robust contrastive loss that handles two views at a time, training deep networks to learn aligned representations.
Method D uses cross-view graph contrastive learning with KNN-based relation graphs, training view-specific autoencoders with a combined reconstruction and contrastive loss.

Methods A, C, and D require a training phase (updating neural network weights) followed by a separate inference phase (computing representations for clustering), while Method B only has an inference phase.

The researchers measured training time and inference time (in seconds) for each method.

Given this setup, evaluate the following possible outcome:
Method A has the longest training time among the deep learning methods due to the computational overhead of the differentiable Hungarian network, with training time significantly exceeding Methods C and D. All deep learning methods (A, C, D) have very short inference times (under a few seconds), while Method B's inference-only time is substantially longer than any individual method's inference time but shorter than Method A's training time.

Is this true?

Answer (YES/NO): NO